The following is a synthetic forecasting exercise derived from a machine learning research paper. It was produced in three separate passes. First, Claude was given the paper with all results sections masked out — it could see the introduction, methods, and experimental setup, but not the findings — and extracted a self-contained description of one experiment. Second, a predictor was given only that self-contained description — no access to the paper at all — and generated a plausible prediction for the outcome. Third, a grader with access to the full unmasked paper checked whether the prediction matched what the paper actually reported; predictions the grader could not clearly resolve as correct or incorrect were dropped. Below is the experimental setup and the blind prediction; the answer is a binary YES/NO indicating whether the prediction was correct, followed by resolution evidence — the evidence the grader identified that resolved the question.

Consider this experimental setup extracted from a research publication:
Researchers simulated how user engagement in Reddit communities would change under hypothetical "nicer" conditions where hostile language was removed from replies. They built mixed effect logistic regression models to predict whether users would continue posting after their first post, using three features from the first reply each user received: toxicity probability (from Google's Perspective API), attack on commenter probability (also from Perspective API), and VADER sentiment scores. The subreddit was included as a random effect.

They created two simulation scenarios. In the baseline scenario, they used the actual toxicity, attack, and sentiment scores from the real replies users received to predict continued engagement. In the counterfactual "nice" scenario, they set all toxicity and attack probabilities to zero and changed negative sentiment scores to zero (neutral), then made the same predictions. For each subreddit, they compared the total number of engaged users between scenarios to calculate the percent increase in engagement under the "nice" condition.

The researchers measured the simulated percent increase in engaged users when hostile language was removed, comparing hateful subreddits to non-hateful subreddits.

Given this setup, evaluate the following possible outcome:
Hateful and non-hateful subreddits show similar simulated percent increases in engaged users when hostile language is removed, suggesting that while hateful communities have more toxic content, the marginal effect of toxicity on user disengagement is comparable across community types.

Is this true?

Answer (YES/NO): NO